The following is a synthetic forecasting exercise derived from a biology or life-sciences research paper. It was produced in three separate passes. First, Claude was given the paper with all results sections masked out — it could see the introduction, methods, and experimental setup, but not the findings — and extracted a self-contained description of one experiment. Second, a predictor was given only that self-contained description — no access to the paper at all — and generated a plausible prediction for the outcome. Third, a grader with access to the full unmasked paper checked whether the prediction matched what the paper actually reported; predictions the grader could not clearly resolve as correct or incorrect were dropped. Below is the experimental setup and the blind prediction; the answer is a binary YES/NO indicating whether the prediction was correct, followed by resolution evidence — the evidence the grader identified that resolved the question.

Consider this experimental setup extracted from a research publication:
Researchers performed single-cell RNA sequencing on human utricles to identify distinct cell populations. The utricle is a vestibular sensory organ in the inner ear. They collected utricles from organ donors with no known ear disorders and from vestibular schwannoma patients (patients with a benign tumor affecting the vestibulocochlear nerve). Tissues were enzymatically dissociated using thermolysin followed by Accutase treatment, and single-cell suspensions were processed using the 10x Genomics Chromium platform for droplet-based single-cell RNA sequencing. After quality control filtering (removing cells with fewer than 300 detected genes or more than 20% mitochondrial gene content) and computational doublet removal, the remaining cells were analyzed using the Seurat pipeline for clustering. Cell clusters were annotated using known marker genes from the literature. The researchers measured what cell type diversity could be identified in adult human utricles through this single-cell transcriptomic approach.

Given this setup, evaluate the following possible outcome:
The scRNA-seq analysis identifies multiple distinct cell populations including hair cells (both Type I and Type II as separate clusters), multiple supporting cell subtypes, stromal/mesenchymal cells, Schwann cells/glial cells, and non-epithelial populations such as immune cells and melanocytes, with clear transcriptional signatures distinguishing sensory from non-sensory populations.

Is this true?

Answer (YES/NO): NO